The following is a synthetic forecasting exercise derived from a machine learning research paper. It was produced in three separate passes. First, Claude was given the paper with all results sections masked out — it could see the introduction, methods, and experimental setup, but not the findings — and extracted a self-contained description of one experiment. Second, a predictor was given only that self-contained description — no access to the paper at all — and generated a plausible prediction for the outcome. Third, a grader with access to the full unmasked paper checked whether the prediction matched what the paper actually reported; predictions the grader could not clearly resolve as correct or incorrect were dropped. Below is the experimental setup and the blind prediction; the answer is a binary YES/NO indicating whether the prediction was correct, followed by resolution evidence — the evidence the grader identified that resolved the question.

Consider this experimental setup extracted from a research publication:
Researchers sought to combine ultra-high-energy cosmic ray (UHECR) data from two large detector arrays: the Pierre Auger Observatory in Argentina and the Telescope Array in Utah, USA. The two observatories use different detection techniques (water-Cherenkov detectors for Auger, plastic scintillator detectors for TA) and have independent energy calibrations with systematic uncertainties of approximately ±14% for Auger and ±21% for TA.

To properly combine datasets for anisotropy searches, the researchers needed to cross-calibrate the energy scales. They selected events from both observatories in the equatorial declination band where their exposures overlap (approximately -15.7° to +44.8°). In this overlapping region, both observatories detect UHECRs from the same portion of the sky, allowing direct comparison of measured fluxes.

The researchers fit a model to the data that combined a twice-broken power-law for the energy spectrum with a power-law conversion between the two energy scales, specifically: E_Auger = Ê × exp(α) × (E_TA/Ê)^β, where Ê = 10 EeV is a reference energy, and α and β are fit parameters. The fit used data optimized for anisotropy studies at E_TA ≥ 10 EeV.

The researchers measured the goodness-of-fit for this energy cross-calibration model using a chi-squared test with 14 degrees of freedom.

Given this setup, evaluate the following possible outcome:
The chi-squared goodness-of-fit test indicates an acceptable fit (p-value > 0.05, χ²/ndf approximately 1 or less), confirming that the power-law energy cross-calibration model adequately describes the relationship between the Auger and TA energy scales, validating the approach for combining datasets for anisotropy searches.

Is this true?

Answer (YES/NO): NO